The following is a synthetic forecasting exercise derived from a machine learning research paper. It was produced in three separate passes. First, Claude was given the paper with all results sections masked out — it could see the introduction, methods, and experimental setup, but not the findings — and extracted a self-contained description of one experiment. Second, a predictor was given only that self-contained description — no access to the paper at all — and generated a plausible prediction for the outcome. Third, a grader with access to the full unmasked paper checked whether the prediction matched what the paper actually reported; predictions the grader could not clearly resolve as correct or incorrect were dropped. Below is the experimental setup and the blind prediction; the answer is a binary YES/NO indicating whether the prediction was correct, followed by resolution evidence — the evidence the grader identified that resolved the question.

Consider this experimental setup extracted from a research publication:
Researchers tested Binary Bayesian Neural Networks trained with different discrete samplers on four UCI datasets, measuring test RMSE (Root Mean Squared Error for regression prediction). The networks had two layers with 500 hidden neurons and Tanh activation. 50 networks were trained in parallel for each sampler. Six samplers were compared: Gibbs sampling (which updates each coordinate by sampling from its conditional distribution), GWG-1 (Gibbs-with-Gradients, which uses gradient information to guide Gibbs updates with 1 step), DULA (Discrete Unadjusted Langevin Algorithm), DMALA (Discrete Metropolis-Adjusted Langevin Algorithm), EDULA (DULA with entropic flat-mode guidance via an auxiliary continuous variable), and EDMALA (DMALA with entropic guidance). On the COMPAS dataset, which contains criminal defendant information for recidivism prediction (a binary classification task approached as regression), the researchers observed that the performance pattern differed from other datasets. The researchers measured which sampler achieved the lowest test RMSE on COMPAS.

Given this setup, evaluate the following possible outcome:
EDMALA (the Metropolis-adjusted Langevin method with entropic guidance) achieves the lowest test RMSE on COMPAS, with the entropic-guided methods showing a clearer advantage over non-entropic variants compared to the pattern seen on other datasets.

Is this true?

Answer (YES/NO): NO